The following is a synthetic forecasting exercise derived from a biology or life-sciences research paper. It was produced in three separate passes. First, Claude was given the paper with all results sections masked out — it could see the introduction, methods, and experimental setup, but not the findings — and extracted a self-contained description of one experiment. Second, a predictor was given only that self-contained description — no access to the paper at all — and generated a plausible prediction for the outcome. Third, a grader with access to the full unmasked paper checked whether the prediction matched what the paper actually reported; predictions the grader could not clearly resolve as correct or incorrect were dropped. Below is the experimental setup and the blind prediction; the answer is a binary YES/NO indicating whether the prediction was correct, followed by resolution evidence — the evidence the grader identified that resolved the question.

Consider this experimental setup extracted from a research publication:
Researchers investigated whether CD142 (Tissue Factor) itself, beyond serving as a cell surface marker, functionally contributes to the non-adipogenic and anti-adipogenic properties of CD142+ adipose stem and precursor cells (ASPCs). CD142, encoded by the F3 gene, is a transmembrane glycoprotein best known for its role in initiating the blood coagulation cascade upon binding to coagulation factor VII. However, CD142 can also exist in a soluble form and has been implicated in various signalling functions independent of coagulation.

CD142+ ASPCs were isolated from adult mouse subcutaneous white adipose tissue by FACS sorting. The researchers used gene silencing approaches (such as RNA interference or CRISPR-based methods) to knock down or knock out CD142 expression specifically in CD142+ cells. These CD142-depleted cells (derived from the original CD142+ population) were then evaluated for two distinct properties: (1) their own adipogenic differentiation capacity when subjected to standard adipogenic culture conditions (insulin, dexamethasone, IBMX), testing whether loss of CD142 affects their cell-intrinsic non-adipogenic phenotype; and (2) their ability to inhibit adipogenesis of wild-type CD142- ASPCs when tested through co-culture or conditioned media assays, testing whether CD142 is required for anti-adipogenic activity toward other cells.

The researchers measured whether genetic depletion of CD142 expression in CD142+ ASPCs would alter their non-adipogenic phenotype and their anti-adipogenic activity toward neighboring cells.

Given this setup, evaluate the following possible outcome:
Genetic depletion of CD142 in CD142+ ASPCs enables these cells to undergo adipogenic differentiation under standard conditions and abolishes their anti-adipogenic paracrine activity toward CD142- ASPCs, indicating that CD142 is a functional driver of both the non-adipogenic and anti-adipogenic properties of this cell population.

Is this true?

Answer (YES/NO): NO